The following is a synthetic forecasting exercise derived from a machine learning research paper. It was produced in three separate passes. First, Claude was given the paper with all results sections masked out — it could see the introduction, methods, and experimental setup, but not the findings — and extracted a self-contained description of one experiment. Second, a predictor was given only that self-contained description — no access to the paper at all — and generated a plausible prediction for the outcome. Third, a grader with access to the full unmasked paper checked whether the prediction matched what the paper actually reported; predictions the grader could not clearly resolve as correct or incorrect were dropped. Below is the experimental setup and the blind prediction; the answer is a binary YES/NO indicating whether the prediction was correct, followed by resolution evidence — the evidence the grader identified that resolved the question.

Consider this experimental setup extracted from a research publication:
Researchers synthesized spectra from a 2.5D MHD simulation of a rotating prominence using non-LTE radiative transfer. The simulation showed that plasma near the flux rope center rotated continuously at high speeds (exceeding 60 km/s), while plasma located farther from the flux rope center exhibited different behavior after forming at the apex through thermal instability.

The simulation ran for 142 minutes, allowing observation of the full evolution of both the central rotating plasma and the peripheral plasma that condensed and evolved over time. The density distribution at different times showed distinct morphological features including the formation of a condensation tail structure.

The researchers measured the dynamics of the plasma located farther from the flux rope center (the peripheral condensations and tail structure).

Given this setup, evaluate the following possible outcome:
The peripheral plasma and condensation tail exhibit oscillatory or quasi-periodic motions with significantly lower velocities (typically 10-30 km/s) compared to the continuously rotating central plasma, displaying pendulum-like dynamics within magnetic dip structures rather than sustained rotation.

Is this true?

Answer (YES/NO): YES